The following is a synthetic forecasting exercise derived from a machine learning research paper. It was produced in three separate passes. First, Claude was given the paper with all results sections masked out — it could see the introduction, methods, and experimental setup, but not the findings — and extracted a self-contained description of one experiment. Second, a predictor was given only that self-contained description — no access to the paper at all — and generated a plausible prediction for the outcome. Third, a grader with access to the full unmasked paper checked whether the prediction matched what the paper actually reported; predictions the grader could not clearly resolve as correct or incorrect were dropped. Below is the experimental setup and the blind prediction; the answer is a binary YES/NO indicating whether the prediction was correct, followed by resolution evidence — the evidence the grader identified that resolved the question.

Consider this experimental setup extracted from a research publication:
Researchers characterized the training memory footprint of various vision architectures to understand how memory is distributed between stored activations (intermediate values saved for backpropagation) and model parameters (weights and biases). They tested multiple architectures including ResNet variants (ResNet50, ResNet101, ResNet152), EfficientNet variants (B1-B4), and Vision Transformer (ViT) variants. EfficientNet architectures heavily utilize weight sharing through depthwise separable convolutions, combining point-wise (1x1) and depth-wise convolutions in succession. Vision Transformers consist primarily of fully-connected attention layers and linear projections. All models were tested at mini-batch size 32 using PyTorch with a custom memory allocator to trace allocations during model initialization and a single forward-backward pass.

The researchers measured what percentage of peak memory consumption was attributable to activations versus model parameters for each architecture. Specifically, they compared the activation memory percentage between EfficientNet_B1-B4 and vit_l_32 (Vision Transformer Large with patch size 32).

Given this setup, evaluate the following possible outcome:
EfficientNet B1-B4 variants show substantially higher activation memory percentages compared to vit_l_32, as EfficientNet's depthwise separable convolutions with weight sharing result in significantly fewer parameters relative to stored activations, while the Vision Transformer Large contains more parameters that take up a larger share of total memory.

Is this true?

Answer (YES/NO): YES